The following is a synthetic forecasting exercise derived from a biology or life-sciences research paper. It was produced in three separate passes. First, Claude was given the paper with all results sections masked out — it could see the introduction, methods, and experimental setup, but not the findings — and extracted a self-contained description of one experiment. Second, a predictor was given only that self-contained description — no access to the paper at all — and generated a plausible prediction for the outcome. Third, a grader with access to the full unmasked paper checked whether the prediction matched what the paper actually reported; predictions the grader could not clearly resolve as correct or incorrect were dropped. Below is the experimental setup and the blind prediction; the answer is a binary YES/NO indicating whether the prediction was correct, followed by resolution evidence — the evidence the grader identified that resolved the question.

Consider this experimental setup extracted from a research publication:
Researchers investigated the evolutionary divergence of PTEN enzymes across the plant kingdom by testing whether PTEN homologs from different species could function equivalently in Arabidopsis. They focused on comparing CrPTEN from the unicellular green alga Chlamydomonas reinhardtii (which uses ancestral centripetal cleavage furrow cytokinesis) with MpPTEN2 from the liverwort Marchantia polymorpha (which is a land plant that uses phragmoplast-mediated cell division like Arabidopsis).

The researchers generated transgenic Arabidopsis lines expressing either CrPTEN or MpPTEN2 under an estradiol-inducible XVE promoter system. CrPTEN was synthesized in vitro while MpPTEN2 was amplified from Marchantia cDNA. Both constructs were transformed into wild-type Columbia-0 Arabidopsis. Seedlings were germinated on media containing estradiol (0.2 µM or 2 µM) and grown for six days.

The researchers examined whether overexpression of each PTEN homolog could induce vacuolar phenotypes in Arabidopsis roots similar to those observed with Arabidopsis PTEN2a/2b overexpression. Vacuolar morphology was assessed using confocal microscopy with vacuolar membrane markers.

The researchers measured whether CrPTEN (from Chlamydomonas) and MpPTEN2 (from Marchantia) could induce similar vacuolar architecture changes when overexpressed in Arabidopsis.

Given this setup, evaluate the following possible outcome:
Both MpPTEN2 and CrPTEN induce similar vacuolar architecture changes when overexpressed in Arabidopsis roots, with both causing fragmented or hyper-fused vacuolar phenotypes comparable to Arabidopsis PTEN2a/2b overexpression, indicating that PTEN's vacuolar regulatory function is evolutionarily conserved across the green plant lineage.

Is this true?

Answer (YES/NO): NO